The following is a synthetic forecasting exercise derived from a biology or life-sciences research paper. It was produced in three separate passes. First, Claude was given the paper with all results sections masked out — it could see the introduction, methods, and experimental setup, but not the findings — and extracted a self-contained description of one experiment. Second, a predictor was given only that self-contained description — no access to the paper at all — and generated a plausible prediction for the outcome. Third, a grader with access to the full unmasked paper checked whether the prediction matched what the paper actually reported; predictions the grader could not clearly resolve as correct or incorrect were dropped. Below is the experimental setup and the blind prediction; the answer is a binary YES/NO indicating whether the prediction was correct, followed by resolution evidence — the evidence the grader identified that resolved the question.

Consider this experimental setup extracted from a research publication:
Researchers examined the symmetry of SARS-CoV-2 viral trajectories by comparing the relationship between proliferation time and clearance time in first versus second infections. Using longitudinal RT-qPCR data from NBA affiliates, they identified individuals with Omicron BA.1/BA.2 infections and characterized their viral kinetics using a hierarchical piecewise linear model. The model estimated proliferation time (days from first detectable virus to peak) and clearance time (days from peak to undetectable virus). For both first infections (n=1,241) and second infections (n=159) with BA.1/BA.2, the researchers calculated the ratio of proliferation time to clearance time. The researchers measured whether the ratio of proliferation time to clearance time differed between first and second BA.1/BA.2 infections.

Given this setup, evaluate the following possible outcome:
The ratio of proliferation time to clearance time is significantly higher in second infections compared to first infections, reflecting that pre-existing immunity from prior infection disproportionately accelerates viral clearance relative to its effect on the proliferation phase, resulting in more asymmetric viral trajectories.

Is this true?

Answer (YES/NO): NO